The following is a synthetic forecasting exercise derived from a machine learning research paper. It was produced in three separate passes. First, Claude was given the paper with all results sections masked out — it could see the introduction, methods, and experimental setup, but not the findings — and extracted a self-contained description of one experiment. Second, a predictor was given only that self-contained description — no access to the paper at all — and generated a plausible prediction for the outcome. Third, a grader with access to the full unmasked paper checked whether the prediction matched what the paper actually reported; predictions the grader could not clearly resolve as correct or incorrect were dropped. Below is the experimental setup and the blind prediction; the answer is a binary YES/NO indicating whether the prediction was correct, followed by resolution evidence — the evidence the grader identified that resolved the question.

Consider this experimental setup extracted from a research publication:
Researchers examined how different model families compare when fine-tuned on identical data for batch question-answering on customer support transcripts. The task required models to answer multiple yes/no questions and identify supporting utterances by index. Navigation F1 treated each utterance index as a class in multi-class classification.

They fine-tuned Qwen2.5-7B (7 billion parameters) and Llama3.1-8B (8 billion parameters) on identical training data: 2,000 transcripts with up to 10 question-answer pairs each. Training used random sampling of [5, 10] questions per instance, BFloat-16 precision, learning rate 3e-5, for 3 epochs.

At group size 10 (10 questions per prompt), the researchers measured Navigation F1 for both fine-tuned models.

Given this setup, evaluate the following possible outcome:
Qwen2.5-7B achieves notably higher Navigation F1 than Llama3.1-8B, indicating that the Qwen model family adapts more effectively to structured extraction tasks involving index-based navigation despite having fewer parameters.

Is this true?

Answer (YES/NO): NO